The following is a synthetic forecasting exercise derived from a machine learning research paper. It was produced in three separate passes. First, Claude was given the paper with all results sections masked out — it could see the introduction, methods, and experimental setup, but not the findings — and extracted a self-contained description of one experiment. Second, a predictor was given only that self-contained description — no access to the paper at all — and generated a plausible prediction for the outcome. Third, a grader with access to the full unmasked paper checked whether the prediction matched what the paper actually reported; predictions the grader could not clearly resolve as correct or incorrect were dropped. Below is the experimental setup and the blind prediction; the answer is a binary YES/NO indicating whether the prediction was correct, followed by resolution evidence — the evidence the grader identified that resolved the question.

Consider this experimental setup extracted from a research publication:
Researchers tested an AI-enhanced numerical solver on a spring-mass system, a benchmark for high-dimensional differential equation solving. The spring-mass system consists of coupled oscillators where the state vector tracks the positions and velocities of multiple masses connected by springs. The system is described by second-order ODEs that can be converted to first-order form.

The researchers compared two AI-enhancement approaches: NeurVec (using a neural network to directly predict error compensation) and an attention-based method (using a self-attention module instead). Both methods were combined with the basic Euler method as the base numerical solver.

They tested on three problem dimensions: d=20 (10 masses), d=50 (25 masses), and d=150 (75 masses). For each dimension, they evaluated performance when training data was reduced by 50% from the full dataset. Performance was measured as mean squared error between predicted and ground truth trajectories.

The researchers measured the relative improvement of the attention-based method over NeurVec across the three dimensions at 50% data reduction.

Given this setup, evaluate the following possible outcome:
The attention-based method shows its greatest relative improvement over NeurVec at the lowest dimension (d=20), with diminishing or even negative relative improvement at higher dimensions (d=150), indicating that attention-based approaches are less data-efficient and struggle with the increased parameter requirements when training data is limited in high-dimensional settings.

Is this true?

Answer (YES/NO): NO